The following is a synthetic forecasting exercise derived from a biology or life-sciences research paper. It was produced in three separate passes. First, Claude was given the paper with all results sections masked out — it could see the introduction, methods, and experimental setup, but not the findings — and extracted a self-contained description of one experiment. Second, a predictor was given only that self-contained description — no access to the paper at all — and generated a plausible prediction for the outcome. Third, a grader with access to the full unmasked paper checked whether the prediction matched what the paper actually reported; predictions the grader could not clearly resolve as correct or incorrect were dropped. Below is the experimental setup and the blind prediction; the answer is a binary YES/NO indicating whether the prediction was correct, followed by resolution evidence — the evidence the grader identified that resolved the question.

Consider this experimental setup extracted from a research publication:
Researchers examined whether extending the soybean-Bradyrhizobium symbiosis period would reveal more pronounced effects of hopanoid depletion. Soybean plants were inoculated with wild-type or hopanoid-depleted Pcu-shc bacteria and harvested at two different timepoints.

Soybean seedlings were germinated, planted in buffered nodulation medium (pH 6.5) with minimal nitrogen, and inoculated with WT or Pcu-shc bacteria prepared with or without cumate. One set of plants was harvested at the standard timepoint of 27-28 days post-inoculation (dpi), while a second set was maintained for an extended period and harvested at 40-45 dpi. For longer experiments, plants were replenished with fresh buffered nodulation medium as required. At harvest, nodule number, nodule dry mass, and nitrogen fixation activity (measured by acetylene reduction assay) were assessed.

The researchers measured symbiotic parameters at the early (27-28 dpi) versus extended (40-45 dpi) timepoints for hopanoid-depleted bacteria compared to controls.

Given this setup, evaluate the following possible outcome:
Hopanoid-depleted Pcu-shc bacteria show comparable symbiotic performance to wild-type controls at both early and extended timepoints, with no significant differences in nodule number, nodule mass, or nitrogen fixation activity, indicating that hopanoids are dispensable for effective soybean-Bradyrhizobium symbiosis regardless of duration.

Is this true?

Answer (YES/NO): NO